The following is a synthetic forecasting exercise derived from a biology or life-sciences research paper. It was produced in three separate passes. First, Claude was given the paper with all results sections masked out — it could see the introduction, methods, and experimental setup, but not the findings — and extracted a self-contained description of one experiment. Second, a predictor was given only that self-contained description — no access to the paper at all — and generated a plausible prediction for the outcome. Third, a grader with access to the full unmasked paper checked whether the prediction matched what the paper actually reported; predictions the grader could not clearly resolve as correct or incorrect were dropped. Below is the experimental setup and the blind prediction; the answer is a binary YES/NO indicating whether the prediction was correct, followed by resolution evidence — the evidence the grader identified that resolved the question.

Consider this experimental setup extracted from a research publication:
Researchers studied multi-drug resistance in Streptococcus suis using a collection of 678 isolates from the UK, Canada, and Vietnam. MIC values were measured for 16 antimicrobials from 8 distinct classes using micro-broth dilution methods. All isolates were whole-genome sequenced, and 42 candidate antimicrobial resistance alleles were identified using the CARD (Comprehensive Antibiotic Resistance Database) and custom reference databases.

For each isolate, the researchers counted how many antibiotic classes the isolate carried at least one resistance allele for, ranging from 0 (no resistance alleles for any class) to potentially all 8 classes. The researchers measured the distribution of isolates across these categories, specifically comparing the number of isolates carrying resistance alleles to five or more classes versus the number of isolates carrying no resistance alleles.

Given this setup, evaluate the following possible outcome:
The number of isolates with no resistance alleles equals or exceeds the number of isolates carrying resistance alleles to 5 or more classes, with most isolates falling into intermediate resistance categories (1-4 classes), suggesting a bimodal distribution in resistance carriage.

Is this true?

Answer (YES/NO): NO